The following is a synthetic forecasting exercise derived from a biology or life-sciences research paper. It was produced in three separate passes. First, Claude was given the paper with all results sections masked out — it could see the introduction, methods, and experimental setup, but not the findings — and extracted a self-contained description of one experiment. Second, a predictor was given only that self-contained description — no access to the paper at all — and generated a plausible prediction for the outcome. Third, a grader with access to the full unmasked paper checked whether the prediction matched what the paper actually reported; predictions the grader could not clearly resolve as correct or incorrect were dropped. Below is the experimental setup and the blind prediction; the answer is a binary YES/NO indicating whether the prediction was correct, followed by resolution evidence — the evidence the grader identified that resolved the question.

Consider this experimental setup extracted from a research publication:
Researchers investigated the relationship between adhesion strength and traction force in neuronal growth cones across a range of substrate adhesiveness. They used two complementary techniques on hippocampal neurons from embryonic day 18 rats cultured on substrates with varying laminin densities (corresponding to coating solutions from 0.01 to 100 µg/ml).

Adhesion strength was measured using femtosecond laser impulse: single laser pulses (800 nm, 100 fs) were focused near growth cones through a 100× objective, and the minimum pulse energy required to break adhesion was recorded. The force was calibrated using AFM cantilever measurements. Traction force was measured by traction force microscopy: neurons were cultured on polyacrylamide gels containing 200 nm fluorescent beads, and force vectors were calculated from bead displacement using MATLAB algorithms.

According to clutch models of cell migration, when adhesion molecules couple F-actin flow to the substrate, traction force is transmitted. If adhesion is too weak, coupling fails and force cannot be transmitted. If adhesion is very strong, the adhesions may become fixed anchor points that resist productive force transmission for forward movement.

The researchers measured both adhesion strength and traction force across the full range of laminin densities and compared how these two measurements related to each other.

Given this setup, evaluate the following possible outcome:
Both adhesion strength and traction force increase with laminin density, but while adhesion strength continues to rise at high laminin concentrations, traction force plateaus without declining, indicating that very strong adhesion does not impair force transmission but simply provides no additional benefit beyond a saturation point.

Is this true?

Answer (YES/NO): NO